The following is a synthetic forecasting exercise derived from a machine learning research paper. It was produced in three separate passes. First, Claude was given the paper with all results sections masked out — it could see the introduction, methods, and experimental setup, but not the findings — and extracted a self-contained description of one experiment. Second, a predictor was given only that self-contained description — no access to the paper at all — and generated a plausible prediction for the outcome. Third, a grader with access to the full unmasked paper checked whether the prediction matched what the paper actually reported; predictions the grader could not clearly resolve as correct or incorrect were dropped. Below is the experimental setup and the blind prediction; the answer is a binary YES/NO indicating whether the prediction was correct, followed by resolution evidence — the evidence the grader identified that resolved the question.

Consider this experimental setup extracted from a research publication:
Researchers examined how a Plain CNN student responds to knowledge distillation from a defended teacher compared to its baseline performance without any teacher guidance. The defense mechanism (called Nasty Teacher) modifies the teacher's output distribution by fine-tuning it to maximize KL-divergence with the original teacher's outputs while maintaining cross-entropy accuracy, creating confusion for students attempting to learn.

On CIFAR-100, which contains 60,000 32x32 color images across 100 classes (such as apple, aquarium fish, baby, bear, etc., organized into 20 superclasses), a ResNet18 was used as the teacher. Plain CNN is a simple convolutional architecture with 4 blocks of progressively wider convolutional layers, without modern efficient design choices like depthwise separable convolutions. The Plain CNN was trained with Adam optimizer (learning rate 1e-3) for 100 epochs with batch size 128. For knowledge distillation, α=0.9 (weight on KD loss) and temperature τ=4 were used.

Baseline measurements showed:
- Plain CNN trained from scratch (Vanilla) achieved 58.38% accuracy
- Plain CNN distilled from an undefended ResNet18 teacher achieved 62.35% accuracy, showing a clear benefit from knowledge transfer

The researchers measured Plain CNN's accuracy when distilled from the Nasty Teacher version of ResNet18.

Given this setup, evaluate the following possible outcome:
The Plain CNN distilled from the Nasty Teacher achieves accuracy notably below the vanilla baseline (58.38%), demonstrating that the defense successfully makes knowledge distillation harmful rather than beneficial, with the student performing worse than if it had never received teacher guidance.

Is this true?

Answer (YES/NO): NO